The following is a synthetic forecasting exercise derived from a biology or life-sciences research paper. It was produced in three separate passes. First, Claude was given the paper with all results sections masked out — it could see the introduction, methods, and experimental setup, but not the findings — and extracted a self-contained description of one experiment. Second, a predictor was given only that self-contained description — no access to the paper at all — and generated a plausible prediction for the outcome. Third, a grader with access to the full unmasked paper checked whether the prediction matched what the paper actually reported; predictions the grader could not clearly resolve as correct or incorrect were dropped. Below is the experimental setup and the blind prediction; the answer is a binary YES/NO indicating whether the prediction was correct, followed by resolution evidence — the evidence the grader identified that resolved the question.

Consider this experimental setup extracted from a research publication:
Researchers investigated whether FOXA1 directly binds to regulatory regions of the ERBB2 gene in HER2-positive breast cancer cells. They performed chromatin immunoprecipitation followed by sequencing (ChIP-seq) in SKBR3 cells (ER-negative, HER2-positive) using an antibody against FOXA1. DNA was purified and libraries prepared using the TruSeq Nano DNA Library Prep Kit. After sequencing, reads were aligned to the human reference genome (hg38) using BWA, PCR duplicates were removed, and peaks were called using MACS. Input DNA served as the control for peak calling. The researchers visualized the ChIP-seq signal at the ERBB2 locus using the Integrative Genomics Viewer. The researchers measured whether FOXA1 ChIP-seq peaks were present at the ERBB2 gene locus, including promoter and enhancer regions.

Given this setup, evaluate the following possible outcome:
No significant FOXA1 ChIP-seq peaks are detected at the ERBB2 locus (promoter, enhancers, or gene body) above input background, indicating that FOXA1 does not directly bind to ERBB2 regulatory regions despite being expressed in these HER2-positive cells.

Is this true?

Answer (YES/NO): NO